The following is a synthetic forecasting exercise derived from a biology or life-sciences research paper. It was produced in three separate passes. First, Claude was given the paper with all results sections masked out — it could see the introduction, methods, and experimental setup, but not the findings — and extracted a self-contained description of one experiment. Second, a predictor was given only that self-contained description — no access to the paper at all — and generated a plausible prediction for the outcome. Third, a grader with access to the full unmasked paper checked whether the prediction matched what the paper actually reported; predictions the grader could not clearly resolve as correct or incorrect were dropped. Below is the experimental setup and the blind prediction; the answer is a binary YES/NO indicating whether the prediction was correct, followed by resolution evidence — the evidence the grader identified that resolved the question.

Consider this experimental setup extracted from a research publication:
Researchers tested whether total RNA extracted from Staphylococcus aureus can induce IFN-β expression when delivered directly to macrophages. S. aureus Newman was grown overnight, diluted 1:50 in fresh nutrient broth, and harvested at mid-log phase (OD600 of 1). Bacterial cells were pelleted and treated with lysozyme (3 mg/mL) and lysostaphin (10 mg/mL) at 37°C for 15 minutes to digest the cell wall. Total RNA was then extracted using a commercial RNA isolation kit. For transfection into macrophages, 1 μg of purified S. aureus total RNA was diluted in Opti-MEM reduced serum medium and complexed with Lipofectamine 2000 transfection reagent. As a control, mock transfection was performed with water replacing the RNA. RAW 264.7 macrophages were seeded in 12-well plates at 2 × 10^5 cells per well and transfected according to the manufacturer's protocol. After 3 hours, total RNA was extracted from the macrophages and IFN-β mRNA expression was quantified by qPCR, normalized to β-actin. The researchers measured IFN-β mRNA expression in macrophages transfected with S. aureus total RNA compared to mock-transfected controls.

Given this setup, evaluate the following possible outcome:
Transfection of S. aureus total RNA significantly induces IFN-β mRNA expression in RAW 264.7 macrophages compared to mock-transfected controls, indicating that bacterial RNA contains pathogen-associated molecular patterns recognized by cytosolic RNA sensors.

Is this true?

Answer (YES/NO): YES